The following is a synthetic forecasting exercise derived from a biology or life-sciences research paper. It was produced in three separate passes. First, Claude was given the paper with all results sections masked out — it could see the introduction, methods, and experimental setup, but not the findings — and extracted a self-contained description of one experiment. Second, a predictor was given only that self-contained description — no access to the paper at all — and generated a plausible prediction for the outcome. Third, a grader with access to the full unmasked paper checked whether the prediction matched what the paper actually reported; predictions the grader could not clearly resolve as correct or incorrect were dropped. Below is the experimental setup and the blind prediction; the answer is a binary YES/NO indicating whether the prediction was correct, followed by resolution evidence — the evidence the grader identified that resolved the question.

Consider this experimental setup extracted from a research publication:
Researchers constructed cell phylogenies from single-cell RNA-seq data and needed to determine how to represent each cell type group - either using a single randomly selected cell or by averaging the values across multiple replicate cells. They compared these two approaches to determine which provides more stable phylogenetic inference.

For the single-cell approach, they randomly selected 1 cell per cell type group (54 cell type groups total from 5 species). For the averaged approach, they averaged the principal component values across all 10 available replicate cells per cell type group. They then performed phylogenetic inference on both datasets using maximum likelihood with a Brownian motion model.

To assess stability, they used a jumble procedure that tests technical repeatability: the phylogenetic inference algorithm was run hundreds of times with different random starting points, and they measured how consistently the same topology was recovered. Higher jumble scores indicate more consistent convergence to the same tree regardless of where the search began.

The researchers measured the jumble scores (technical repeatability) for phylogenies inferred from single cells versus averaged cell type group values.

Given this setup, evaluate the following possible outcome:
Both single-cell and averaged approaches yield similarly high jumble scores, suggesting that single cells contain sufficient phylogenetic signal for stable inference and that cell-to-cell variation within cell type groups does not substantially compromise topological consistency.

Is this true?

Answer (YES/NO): NO